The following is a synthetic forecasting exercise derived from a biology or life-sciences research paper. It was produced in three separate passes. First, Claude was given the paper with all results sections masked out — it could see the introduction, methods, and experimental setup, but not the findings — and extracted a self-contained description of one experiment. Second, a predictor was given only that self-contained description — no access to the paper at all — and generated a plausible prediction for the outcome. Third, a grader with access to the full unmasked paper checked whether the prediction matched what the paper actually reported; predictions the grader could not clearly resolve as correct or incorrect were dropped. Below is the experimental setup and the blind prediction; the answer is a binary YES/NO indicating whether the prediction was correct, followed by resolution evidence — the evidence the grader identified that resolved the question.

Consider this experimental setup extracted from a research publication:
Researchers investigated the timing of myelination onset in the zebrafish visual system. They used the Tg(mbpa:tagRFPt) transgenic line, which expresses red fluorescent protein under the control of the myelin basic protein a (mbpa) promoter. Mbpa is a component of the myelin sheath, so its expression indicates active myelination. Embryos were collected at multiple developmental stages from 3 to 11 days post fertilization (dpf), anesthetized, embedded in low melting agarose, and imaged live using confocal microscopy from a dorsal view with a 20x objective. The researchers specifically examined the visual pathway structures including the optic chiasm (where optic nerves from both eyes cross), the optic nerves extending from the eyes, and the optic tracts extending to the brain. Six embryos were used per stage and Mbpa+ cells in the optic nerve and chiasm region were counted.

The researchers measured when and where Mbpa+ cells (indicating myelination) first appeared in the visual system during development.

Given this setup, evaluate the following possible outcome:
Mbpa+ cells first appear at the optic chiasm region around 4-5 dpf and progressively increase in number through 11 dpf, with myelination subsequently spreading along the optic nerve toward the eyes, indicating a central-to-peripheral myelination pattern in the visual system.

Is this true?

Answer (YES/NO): NO